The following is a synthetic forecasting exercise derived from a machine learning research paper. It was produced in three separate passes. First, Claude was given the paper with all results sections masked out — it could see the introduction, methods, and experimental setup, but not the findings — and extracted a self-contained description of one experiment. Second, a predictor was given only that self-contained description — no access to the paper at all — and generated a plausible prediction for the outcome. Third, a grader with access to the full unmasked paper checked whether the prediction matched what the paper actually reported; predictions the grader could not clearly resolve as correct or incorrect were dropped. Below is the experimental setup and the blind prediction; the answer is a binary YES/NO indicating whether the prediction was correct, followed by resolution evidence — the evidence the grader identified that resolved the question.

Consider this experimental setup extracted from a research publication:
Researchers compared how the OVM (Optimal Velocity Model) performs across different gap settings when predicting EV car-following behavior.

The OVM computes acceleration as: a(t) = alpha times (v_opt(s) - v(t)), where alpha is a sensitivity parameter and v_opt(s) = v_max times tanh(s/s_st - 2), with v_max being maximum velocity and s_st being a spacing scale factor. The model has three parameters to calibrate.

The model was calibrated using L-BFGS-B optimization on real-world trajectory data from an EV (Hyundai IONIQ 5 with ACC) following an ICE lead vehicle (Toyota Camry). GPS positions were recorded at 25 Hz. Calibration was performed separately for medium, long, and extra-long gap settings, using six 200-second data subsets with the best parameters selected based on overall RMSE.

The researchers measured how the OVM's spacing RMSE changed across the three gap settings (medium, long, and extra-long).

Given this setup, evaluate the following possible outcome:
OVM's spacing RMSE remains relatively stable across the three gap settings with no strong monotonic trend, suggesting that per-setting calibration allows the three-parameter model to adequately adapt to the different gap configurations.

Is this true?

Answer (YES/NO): NO